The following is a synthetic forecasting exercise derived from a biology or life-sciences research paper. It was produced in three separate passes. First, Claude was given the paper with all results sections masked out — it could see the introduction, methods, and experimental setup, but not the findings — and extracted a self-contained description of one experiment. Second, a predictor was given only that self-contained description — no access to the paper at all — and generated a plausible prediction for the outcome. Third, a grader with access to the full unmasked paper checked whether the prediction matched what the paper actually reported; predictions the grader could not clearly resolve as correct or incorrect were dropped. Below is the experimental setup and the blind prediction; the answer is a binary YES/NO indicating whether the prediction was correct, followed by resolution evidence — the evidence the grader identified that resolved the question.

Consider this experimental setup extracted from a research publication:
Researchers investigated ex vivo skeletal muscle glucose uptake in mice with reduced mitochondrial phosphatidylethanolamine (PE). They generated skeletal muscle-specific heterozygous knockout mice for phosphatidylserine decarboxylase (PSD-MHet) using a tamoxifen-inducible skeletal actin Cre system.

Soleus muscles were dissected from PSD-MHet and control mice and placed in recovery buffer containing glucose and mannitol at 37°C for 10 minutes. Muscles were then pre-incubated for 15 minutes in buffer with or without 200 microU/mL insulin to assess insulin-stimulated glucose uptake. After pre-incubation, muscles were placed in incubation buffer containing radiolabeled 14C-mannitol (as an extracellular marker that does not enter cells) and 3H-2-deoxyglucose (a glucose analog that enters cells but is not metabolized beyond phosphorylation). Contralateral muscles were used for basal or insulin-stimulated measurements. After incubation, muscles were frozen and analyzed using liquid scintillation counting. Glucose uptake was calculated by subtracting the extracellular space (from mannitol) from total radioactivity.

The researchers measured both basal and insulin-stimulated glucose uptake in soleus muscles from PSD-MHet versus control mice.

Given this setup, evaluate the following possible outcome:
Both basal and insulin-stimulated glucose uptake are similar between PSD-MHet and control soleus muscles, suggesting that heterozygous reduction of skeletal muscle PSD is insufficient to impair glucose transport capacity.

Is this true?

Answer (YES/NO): NO